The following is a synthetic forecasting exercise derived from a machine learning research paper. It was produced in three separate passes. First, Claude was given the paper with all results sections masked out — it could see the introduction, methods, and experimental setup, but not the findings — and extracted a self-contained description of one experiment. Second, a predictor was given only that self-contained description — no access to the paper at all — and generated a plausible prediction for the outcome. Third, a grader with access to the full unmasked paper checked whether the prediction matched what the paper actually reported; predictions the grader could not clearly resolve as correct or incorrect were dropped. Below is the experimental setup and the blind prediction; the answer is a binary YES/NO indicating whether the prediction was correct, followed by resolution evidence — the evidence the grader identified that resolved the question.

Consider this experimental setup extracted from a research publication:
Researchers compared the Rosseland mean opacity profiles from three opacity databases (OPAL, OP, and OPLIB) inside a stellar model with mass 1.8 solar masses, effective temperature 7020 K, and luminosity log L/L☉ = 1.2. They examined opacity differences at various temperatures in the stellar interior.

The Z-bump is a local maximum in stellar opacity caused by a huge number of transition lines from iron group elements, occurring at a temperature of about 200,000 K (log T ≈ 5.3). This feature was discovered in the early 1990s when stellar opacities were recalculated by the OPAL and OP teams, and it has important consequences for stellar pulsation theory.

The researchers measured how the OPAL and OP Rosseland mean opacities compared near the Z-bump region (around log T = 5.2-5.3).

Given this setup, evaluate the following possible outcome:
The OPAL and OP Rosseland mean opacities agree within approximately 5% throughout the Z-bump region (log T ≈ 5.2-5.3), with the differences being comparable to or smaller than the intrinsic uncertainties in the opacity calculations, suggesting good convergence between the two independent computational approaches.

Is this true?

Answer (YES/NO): YES